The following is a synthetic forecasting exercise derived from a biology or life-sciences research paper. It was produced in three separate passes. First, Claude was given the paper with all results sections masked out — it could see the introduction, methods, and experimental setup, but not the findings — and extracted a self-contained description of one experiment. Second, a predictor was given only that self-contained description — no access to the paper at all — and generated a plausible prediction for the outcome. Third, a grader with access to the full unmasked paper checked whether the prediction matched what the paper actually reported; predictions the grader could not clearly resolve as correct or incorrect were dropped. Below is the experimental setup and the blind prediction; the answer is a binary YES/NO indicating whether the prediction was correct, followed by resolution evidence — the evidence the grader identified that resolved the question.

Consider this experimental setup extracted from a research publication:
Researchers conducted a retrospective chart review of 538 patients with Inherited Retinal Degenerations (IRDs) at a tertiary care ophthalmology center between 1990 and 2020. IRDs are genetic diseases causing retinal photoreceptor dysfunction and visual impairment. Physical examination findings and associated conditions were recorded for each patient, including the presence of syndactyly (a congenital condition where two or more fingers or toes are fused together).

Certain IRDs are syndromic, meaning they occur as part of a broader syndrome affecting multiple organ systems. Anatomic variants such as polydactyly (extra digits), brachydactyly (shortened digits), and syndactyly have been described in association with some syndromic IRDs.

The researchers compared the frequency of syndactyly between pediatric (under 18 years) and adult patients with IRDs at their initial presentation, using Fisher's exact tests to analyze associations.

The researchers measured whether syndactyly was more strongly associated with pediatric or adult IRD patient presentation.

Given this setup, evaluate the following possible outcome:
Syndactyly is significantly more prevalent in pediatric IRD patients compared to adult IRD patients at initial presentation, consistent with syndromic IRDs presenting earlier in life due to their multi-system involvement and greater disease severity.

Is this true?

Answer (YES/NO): YES